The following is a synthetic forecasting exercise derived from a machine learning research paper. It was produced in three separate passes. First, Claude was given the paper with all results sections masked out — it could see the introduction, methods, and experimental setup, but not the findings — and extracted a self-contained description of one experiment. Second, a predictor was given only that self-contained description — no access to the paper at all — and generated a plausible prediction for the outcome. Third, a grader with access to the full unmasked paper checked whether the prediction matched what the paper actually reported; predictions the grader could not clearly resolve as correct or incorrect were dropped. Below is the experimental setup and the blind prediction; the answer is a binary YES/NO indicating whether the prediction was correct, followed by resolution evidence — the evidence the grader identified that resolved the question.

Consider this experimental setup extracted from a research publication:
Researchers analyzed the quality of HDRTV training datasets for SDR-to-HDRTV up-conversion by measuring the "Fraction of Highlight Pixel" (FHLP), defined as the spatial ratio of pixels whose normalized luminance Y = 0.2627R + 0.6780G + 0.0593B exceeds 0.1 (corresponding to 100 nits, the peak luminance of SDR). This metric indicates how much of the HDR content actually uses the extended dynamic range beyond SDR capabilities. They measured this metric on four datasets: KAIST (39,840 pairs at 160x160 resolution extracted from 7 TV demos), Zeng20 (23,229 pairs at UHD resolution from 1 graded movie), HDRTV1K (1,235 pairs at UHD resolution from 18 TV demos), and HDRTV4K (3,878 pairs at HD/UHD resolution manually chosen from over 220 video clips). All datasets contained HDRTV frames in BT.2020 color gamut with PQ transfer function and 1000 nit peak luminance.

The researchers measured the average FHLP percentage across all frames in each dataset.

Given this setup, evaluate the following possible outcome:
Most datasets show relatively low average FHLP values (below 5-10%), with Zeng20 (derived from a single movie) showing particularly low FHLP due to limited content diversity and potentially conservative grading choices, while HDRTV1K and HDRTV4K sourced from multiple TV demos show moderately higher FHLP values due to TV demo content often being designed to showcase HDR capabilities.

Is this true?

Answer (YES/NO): NO